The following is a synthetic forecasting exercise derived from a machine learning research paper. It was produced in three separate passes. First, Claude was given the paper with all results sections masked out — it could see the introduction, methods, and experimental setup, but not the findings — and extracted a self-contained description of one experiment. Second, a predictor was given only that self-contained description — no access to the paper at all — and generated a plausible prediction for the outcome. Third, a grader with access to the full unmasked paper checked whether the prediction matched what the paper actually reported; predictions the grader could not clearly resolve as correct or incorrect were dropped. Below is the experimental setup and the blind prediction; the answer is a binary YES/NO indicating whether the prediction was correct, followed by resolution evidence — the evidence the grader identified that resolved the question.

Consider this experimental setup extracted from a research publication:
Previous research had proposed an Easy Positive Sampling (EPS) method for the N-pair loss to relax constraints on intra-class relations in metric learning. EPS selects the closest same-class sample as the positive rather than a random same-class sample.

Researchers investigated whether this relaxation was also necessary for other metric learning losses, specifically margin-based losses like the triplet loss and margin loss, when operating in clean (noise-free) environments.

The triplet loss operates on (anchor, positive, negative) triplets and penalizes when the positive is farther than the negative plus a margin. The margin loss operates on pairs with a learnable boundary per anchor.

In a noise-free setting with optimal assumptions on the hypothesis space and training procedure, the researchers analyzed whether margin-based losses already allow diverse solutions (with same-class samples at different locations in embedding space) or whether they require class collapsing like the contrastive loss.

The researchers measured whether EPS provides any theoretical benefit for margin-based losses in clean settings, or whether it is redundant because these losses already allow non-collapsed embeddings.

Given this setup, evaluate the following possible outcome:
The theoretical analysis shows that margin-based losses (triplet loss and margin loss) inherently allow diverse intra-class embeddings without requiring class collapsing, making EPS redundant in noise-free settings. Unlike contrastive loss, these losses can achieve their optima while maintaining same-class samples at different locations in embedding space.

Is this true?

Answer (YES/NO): YES